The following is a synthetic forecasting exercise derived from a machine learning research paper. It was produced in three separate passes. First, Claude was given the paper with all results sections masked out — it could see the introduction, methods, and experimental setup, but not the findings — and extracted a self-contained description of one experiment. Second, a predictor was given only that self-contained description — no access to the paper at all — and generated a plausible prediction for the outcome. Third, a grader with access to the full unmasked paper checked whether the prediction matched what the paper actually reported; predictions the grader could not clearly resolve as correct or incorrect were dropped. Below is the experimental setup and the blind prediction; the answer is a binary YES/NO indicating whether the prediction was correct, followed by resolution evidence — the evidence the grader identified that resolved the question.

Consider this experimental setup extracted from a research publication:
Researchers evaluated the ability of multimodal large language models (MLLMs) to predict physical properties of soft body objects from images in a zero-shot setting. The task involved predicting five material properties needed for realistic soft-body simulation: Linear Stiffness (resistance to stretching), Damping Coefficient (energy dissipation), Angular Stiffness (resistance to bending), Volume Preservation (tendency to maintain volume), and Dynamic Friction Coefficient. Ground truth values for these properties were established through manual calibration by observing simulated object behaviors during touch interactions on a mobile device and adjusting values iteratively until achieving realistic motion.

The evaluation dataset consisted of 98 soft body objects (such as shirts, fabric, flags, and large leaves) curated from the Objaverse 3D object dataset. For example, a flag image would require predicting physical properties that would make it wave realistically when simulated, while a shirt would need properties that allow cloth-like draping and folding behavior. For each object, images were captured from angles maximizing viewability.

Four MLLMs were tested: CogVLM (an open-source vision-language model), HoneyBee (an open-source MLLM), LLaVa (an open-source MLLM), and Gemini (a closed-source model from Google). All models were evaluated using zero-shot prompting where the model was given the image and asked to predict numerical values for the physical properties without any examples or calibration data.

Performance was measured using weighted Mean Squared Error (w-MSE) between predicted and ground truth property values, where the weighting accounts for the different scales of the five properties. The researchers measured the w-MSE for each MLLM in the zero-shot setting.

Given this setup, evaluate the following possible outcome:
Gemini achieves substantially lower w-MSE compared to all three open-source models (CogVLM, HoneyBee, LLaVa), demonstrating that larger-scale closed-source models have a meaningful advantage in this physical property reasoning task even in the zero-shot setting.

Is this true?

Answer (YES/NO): NO